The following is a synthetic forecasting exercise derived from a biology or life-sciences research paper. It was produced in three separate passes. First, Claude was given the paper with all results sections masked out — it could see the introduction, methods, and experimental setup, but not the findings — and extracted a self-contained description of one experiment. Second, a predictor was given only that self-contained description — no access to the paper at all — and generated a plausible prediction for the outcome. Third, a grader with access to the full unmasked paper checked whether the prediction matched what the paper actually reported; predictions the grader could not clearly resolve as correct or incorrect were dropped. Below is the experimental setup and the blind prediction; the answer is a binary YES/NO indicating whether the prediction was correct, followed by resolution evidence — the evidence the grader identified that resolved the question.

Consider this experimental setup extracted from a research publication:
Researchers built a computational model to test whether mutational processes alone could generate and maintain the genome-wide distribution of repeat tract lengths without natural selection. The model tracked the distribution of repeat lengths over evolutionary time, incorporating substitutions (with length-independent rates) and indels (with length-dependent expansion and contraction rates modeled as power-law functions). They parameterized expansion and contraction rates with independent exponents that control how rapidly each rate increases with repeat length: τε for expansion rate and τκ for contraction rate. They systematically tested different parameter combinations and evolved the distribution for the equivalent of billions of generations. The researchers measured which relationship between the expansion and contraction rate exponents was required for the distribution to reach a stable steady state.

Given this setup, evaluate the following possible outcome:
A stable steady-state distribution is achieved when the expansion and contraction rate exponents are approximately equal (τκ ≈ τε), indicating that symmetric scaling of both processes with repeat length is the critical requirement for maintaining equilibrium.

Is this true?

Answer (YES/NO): NO